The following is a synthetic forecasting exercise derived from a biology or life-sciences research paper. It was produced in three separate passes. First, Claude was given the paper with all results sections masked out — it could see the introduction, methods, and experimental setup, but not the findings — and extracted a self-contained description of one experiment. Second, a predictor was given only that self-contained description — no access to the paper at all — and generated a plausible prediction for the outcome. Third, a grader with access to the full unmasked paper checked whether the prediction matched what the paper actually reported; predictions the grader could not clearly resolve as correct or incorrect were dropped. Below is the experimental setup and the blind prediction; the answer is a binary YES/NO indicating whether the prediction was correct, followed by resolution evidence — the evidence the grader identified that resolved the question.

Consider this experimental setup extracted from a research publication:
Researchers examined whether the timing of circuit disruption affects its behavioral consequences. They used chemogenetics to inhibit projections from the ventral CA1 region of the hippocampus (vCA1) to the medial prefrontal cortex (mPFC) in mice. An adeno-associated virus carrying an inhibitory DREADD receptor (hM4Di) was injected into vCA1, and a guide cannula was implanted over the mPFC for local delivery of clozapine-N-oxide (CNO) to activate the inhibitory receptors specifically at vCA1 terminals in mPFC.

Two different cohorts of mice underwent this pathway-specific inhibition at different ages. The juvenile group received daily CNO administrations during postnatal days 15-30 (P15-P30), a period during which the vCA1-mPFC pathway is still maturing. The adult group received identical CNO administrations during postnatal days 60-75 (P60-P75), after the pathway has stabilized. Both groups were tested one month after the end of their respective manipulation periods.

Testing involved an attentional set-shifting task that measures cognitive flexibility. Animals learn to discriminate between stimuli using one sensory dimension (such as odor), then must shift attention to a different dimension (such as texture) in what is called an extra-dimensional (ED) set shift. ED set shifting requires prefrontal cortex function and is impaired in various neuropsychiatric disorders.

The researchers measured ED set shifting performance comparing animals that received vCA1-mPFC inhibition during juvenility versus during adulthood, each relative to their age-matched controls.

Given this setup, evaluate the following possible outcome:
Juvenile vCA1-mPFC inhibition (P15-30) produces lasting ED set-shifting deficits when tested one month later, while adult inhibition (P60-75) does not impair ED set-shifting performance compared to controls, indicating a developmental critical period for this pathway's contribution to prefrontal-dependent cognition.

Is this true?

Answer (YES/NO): NO